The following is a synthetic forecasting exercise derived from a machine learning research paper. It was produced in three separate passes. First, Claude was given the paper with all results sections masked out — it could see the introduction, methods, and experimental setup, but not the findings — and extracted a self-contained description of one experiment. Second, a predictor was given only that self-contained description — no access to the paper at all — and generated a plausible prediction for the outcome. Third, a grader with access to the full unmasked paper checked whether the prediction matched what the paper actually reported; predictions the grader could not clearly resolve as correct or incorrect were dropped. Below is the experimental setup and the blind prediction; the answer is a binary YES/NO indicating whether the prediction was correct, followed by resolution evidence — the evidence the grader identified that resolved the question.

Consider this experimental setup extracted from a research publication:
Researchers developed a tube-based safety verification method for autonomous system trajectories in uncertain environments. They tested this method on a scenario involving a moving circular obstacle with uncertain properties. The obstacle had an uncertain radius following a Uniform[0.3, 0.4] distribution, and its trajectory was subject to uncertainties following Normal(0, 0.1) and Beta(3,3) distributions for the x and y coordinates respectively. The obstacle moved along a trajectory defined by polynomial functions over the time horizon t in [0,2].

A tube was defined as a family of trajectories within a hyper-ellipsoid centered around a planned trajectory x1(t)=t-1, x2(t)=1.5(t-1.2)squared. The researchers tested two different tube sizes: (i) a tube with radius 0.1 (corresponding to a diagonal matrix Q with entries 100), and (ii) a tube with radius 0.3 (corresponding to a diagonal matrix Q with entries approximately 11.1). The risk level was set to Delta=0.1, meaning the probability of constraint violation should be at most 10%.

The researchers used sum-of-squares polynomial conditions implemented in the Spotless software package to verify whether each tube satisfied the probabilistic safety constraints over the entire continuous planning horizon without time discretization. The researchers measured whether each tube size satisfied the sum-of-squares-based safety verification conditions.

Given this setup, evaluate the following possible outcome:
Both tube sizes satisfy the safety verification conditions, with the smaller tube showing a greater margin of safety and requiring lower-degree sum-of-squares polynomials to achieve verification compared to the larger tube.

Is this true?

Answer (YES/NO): NO